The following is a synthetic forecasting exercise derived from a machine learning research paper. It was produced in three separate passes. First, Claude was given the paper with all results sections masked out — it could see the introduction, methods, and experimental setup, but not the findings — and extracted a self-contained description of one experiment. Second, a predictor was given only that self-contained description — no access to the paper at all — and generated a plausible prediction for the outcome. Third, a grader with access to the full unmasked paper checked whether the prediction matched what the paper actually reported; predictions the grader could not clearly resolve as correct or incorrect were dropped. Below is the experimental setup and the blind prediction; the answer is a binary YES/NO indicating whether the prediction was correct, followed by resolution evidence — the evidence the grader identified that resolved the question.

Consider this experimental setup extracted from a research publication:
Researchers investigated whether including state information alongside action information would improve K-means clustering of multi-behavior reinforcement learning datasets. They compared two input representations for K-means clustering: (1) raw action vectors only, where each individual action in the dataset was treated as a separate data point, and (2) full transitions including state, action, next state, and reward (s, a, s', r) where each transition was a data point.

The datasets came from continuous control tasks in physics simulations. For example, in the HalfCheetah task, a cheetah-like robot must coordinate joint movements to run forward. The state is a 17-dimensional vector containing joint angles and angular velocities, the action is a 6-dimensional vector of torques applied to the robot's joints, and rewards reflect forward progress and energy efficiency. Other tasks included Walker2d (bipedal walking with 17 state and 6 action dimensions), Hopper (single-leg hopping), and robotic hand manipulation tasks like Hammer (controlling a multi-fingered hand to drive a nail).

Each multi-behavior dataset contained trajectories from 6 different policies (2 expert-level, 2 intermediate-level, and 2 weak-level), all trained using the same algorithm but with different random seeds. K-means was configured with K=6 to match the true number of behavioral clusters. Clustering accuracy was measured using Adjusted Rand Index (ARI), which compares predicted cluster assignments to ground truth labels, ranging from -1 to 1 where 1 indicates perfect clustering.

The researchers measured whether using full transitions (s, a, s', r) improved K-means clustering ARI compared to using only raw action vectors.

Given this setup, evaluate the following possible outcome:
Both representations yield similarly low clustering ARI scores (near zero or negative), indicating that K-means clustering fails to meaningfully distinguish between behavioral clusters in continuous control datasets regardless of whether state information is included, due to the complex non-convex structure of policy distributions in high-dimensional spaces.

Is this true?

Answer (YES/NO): NO